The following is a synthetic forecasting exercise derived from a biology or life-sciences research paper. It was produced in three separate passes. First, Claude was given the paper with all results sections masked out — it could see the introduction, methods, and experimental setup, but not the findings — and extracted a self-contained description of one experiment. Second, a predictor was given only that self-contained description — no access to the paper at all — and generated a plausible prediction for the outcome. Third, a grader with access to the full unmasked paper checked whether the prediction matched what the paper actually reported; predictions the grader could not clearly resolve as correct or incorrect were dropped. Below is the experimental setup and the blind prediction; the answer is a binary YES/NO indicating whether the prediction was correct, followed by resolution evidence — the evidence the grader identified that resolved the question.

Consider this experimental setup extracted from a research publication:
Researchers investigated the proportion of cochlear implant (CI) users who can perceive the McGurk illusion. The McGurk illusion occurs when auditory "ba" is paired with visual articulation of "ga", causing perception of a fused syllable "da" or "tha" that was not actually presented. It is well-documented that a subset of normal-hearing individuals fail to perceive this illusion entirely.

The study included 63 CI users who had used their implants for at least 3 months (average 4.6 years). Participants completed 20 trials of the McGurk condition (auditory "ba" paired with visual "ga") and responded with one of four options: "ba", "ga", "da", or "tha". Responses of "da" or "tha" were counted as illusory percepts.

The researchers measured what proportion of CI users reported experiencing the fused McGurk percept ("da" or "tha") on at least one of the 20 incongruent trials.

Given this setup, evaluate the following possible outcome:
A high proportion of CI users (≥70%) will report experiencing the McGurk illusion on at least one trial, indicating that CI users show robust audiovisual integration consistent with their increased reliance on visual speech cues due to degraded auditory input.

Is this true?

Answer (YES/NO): YES